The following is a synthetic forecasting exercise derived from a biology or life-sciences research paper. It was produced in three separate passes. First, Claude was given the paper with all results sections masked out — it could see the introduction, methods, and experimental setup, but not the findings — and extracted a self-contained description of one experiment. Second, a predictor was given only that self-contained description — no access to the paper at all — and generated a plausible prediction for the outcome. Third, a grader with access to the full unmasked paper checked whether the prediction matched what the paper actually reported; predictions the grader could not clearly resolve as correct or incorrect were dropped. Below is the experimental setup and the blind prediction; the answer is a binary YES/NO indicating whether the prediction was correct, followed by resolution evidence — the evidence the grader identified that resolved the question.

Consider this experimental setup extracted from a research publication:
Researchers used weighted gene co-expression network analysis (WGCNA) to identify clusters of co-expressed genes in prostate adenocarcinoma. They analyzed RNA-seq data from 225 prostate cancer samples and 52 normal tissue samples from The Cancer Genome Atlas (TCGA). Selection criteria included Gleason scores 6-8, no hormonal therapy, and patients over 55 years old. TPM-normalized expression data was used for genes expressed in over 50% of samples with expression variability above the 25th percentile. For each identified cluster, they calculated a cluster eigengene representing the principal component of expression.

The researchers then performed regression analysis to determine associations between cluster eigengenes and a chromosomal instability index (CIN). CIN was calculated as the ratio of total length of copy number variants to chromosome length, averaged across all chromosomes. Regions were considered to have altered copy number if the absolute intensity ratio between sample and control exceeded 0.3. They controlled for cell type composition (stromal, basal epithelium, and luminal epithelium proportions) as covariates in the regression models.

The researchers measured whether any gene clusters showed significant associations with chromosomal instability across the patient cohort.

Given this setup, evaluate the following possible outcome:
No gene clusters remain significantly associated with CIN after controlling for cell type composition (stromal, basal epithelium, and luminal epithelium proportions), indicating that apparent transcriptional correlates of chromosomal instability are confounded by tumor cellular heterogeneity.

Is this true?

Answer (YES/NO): NO